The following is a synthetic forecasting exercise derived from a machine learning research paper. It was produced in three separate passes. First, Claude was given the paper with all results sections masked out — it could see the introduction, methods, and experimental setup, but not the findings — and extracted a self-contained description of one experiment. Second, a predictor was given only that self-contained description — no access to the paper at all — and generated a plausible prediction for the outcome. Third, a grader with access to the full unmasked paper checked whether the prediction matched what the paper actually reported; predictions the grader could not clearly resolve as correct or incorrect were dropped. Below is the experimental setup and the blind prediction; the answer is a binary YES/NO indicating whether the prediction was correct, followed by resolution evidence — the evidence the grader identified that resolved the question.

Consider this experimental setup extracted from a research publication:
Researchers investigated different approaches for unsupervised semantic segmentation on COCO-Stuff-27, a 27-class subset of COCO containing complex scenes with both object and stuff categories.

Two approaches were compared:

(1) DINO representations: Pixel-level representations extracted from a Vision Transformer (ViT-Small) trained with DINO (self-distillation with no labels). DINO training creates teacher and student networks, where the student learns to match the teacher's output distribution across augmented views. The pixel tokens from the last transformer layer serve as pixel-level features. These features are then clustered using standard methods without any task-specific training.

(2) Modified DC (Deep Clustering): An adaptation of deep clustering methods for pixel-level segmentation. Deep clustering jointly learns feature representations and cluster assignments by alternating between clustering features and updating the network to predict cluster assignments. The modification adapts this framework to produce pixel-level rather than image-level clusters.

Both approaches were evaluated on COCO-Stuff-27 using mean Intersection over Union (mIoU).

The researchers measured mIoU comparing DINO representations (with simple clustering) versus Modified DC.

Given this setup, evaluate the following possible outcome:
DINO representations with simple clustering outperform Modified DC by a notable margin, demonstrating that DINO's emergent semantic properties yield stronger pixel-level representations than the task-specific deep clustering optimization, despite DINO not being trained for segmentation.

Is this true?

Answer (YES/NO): NO